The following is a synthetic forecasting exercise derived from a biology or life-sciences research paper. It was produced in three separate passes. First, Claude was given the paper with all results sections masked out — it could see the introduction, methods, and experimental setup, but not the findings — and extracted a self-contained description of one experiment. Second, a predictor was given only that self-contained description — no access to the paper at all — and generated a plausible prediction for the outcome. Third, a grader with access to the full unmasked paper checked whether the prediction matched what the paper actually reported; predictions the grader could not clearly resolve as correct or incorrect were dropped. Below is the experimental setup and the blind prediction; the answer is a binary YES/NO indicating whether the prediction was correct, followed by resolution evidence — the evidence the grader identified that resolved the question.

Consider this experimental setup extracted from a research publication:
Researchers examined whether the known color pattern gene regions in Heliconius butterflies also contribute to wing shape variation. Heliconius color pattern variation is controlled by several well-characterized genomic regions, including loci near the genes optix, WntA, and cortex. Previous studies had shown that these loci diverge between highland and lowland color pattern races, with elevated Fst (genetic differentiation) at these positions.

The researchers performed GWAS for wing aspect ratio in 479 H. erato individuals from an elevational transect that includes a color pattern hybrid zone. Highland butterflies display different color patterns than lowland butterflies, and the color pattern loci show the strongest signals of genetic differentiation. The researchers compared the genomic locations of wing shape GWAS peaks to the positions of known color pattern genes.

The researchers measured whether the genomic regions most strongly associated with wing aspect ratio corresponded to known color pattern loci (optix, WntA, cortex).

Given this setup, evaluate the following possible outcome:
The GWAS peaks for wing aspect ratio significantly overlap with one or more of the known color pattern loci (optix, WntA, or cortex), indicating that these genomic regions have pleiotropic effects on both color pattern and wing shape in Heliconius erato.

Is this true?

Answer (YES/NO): YES